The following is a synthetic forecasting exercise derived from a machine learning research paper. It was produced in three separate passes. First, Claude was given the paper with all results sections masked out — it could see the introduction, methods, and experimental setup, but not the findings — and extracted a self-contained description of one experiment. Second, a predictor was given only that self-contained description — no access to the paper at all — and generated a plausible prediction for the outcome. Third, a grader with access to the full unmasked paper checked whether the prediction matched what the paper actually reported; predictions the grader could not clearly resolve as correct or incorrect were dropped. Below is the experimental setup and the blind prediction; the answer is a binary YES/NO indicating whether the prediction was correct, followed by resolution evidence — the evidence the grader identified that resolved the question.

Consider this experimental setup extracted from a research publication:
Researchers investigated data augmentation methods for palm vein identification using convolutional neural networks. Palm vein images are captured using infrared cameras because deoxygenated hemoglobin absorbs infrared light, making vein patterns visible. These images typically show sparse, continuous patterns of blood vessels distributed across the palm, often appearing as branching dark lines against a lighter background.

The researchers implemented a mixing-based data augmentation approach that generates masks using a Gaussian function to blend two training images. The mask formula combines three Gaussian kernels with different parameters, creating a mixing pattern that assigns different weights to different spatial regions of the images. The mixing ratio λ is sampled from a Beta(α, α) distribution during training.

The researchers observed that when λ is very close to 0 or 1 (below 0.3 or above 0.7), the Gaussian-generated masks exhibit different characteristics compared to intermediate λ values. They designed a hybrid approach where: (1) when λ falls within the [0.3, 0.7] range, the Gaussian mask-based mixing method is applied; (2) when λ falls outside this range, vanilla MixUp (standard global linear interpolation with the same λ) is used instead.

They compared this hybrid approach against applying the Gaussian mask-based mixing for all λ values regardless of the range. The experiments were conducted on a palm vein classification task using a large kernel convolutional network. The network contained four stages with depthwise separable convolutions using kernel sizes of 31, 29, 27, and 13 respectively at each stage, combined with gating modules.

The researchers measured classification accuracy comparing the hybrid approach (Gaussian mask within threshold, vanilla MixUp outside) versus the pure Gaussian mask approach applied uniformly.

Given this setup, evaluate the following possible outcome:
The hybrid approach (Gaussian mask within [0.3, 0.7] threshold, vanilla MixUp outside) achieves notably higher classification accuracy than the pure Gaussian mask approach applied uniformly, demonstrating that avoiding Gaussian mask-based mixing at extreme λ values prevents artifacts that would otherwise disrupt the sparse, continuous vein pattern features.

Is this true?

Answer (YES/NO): YES